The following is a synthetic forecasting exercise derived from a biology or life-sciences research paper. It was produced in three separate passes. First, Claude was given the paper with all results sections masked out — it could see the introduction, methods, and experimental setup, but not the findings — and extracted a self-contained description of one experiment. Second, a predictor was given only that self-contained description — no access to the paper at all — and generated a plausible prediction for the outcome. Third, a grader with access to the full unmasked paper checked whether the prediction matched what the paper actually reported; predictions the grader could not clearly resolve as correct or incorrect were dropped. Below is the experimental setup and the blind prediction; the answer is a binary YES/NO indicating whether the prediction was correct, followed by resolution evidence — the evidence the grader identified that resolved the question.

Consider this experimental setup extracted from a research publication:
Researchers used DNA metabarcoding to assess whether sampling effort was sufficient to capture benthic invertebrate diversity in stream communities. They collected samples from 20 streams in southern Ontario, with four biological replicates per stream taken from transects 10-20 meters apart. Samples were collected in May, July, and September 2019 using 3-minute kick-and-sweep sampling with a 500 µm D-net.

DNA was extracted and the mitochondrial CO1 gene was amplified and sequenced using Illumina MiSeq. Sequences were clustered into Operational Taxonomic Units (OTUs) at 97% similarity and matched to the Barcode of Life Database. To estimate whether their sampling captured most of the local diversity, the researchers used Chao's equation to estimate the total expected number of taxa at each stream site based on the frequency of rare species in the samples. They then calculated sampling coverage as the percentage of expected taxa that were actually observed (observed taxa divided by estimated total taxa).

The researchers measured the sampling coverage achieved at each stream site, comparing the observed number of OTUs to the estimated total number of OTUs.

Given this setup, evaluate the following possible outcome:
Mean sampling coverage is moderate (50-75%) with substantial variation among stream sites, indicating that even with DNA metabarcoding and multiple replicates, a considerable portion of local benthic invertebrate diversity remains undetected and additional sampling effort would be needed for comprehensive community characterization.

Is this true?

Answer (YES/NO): YES